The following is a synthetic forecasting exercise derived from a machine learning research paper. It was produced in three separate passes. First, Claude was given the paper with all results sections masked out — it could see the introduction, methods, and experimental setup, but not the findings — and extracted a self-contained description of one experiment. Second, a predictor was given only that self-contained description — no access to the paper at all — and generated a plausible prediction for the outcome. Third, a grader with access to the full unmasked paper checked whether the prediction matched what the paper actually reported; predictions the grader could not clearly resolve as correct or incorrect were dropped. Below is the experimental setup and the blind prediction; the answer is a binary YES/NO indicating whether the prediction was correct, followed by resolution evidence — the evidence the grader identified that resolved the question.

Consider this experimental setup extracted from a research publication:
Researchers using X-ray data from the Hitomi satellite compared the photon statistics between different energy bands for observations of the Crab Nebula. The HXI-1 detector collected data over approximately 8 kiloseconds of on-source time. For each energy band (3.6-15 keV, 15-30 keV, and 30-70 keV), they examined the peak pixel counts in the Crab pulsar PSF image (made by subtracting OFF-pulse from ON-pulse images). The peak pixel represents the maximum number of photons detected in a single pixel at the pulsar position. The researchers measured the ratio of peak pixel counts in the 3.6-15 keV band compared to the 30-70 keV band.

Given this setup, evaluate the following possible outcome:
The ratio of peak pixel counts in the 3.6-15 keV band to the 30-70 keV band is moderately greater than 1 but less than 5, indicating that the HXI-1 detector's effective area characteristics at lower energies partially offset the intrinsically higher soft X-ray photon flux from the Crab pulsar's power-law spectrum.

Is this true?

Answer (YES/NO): NO